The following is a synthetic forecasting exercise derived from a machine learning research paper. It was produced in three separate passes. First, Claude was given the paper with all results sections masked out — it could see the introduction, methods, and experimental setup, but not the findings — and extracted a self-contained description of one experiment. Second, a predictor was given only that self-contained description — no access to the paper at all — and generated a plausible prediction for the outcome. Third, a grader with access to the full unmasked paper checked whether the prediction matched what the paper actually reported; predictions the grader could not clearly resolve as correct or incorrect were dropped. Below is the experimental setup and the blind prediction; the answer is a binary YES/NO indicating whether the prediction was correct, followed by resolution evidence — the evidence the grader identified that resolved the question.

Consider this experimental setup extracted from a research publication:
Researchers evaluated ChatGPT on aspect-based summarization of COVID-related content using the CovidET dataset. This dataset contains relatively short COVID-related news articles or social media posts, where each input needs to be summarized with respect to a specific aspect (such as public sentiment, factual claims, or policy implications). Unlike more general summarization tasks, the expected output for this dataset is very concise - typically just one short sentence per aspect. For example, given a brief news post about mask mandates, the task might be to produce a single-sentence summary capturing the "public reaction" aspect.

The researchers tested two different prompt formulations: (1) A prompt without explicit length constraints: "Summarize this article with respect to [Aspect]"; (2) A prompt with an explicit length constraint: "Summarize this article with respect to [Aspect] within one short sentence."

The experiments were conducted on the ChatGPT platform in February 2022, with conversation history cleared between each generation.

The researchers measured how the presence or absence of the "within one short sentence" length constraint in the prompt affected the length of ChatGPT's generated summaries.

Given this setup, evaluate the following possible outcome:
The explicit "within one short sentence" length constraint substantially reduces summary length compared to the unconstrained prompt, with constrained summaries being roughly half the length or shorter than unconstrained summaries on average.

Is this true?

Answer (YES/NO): YES